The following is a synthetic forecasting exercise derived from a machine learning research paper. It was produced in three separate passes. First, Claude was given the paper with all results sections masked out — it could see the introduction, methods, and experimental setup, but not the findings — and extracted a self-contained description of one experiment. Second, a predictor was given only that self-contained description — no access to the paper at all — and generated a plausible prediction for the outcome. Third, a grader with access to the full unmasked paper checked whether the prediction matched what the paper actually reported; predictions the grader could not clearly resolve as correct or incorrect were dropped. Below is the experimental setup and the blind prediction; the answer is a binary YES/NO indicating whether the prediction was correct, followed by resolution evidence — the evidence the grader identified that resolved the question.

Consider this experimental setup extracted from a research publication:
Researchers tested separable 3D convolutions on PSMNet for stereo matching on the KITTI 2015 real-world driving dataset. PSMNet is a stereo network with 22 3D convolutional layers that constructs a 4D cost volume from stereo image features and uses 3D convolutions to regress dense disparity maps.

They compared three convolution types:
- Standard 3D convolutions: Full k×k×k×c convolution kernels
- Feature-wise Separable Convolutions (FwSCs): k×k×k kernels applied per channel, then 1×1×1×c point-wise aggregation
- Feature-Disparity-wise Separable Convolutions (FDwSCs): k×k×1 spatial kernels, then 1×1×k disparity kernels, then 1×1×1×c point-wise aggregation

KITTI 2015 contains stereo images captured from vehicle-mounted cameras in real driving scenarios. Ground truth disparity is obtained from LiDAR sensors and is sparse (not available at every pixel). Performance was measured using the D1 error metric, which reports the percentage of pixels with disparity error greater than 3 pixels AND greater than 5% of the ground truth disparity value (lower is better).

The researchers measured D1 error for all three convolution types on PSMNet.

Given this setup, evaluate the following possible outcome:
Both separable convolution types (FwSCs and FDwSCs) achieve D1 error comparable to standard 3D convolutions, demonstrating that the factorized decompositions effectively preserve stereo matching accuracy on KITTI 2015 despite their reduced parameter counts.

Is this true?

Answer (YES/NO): NO